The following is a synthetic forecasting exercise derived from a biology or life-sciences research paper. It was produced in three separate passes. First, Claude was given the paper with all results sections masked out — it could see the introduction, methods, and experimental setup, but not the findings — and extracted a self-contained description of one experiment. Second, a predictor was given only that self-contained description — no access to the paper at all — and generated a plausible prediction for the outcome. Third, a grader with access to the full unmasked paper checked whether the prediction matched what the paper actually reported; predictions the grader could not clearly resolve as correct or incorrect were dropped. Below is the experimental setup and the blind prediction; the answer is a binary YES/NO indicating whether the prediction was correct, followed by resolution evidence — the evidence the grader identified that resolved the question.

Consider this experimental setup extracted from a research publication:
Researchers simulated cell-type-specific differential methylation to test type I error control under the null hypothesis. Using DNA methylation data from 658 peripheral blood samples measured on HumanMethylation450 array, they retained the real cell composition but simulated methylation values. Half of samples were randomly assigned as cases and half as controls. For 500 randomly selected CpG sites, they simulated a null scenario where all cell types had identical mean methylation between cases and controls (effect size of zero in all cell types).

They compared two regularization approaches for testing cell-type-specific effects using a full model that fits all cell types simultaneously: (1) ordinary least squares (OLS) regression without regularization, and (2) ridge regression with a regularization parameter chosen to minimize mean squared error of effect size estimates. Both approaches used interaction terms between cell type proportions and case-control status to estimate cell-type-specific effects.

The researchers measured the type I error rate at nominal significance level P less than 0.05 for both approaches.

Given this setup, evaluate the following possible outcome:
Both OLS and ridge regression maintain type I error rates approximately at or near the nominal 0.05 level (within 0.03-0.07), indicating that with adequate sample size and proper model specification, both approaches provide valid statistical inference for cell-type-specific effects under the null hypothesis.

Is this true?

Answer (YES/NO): YES